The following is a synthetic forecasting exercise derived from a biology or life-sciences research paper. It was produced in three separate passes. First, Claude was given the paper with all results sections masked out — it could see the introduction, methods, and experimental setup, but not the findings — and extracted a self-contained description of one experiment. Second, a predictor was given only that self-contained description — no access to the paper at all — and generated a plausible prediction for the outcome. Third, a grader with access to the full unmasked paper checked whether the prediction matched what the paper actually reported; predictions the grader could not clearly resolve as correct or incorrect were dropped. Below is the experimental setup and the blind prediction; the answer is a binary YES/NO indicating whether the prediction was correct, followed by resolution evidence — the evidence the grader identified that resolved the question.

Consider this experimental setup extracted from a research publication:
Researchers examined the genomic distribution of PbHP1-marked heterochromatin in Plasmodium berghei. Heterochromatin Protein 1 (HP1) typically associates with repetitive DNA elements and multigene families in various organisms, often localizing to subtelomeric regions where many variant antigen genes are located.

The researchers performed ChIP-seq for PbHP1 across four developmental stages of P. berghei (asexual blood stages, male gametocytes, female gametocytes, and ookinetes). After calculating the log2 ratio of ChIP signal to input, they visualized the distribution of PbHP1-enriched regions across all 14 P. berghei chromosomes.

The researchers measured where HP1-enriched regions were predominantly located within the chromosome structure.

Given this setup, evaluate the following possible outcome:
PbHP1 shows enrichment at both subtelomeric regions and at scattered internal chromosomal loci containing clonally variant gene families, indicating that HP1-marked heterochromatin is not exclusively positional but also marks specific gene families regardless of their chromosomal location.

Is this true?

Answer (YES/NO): NO